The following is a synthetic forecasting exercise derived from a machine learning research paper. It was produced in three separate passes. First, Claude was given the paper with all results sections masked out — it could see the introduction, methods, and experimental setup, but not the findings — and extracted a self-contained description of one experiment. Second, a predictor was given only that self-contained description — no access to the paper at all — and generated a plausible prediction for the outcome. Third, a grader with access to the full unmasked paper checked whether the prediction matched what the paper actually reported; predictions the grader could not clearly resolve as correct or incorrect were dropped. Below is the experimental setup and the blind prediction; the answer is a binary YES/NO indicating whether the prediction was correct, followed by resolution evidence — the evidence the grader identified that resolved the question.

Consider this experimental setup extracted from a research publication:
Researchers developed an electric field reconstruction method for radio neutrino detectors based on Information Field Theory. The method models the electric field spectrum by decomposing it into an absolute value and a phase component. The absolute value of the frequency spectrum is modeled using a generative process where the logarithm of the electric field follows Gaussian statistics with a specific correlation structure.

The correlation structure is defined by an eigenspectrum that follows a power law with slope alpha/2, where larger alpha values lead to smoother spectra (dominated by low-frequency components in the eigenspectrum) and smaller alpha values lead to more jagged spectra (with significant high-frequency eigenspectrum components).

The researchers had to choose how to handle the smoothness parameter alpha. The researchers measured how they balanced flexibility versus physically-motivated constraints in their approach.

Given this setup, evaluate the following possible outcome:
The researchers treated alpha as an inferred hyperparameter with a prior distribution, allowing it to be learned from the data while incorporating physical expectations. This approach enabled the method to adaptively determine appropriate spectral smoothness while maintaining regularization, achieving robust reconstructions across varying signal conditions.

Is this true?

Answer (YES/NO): YES